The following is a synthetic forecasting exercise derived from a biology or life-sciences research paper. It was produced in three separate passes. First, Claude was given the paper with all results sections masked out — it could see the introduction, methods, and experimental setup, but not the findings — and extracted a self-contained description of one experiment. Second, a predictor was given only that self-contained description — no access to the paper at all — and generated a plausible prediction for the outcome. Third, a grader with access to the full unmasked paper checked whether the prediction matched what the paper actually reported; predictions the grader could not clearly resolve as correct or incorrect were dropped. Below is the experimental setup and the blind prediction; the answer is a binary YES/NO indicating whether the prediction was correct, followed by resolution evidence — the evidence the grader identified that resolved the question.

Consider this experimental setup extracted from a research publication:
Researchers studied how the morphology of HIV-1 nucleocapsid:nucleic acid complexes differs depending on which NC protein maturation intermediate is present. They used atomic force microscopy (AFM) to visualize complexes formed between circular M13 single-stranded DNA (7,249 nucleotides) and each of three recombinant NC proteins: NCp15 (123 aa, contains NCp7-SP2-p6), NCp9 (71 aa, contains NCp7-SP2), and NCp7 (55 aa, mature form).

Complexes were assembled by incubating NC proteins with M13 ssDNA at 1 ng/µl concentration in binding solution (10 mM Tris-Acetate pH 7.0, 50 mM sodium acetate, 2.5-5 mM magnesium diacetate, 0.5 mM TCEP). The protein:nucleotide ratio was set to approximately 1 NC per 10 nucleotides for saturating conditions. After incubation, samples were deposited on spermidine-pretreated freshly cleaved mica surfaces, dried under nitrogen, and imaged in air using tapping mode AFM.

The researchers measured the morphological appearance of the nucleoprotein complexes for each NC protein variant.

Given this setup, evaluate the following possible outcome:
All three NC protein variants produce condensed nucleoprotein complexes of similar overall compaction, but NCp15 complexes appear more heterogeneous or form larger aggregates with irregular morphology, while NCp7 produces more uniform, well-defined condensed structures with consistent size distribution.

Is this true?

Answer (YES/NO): NO